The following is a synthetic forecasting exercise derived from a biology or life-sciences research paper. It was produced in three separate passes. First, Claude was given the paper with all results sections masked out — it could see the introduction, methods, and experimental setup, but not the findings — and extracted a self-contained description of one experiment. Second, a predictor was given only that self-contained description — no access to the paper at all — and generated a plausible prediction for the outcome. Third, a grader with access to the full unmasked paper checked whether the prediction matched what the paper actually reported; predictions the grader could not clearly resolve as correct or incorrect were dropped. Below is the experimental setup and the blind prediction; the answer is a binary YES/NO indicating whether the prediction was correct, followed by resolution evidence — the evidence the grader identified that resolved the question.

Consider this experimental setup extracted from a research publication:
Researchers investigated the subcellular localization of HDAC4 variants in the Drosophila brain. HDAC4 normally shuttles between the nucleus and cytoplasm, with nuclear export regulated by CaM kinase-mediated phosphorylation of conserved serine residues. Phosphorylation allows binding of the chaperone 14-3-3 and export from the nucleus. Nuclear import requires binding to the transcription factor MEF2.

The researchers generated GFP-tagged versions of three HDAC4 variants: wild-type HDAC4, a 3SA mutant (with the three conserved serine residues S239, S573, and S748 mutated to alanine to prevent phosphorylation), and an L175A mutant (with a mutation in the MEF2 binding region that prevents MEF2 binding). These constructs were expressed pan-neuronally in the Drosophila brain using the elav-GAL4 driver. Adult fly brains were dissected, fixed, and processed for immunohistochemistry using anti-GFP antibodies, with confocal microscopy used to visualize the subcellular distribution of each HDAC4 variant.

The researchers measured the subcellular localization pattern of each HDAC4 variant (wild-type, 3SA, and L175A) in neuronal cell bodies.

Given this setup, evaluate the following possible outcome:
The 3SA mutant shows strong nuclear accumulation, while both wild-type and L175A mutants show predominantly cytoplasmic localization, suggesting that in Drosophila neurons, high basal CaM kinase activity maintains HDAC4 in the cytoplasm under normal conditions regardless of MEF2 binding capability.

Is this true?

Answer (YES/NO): NO